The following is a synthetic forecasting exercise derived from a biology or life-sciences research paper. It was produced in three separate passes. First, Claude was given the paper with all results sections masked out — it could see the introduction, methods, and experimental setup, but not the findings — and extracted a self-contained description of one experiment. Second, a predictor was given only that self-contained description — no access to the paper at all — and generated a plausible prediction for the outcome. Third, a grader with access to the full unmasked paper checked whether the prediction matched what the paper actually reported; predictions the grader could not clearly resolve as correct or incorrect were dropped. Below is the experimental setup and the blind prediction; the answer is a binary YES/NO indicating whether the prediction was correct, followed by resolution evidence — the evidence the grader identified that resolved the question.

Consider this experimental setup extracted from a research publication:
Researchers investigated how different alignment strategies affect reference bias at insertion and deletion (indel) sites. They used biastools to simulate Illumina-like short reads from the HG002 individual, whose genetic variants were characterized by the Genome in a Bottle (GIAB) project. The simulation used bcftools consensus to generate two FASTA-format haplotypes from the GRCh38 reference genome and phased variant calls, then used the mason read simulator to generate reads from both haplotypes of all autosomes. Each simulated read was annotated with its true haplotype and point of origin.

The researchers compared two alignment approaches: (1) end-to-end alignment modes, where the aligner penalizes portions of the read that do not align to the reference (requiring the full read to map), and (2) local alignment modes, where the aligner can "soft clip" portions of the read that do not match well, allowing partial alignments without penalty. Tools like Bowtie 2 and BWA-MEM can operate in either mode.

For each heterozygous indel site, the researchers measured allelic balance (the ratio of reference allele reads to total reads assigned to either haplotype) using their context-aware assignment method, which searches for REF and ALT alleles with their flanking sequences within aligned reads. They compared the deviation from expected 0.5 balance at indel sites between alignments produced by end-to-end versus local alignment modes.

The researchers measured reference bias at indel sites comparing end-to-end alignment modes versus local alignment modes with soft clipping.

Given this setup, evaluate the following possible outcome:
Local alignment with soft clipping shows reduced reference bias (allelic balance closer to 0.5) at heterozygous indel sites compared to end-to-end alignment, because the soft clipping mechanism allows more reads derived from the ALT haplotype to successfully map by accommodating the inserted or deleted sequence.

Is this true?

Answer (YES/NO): NO